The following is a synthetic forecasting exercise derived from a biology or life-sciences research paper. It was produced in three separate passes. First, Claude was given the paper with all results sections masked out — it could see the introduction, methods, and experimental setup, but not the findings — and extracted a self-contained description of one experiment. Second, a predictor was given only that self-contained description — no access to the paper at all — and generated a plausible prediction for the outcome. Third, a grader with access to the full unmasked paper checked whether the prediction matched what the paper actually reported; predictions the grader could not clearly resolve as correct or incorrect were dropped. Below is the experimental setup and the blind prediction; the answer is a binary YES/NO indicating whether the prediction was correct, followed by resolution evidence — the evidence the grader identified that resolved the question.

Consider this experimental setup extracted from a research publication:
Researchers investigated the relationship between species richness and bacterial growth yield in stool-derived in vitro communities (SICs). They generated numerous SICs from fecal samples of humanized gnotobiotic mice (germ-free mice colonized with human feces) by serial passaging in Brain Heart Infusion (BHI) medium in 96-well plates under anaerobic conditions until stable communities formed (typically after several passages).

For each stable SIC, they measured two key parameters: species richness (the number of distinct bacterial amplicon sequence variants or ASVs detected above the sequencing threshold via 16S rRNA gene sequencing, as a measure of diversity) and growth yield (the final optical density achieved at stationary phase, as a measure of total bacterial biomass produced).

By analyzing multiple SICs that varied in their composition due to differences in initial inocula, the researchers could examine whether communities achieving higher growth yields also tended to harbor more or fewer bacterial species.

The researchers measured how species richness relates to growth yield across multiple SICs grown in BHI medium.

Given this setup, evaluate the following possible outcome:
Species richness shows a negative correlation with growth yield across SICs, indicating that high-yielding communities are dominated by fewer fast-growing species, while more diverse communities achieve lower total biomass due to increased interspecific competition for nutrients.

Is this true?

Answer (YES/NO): NO